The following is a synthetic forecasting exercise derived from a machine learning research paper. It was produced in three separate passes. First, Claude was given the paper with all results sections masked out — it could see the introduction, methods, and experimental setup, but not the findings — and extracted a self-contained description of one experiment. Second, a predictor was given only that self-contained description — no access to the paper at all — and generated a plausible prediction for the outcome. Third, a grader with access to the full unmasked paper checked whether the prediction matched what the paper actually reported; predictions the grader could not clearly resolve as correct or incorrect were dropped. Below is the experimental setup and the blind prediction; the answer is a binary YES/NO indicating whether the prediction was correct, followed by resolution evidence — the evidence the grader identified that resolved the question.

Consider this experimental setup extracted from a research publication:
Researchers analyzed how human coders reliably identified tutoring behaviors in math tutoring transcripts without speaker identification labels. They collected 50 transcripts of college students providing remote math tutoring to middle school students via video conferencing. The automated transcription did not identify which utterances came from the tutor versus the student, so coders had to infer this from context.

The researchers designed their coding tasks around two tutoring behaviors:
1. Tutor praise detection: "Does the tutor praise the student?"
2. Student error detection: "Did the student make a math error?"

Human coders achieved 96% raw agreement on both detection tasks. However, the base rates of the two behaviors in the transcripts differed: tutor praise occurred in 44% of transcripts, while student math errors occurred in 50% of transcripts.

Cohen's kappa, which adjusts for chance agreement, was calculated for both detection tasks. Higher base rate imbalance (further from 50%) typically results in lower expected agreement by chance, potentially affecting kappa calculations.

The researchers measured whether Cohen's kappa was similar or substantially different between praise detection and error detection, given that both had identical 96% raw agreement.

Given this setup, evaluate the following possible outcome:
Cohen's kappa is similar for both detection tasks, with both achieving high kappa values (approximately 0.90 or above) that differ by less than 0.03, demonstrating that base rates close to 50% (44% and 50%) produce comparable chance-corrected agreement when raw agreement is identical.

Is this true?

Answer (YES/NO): NO